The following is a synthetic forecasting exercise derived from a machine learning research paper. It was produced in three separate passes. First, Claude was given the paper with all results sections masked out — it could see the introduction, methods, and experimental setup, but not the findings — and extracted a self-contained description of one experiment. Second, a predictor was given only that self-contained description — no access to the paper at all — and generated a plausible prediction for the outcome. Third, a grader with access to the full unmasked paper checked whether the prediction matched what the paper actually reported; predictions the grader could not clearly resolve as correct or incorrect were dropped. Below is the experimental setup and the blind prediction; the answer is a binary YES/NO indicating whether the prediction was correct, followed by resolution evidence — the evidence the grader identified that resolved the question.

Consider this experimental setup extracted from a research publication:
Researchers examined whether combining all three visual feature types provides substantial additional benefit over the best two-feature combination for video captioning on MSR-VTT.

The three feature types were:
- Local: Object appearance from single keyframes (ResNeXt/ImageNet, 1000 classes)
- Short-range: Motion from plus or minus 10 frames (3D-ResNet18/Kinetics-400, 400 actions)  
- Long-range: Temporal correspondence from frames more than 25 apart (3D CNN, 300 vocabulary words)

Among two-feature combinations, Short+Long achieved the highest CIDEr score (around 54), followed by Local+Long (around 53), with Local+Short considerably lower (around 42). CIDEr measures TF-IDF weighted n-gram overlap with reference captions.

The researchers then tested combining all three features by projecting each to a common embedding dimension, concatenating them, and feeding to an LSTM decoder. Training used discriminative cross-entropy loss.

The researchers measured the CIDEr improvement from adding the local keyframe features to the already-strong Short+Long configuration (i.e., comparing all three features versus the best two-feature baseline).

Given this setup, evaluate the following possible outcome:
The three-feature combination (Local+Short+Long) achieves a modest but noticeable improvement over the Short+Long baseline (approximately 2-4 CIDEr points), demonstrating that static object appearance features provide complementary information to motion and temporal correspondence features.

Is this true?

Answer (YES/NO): NO